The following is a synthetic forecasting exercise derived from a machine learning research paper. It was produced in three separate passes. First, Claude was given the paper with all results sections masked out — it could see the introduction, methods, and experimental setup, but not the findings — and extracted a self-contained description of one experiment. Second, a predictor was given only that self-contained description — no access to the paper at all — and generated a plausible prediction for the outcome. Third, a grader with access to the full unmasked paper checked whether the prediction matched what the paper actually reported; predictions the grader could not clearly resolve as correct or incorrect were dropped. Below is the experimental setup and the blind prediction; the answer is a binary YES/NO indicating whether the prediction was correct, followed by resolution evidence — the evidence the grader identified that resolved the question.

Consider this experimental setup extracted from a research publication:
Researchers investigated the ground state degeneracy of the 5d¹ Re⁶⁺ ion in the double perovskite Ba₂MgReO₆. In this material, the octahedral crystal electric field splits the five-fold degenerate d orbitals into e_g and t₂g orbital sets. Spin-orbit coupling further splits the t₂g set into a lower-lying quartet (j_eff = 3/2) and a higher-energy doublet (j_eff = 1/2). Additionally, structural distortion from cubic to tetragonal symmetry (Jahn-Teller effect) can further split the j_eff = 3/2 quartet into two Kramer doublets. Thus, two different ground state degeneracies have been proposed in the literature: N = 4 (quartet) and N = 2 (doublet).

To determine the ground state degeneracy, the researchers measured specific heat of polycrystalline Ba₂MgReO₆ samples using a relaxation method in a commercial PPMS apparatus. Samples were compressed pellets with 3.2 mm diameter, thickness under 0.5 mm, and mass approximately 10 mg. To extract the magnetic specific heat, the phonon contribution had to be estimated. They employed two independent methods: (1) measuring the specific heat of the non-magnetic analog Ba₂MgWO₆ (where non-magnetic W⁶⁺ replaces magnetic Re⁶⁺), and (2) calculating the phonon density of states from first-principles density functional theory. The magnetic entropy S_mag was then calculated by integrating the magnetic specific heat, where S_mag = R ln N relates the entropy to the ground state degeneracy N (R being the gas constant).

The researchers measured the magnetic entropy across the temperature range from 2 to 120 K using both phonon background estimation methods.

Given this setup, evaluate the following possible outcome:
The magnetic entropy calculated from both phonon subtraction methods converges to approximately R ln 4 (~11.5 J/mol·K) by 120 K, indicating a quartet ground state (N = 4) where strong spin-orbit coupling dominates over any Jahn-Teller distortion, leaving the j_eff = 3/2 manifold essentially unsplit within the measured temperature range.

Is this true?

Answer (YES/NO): NO